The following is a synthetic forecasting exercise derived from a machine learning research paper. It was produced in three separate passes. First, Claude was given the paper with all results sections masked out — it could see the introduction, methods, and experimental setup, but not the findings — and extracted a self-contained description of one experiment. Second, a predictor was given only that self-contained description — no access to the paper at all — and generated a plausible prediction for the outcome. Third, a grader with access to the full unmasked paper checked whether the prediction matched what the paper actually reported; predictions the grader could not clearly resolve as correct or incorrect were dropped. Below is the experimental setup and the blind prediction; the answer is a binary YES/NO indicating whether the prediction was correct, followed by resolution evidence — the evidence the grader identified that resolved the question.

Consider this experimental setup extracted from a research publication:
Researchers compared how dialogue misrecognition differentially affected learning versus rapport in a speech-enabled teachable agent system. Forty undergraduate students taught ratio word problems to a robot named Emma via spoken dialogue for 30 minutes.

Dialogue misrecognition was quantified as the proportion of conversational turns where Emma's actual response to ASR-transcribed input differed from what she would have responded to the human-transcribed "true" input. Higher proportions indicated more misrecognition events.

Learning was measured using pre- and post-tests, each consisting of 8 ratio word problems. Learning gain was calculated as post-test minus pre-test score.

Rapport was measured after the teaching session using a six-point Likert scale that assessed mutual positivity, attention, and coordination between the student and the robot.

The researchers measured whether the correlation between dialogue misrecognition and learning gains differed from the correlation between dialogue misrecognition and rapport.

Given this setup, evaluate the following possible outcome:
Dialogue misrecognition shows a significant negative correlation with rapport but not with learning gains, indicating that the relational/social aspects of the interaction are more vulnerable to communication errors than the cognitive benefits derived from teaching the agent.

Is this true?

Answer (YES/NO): NO